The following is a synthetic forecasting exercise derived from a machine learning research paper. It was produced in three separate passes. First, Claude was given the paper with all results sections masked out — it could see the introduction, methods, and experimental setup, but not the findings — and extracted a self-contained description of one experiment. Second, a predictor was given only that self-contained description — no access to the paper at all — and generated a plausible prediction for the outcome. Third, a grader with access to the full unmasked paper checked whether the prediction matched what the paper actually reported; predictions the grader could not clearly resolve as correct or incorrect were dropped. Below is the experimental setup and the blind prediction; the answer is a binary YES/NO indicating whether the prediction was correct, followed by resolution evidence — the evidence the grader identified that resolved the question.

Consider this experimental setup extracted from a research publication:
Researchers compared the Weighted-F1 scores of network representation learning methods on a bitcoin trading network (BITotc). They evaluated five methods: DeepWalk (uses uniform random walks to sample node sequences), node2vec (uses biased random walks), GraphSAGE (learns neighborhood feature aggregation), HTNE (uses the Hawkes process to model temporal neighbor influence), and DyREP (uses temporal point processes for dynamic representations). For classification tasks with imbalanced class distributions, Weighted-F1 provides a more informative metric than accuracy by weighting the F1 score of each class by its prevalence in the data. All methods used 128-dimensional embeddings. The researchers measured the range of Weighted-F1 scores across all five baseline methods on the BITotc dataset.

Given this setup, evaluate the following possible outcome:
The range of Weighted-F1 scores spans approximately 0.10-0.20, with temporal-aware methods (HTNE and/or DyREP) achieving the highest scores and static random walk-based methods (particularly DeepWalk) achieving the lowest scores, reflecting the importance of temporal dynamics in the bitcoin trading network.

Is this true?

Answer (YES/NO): NO